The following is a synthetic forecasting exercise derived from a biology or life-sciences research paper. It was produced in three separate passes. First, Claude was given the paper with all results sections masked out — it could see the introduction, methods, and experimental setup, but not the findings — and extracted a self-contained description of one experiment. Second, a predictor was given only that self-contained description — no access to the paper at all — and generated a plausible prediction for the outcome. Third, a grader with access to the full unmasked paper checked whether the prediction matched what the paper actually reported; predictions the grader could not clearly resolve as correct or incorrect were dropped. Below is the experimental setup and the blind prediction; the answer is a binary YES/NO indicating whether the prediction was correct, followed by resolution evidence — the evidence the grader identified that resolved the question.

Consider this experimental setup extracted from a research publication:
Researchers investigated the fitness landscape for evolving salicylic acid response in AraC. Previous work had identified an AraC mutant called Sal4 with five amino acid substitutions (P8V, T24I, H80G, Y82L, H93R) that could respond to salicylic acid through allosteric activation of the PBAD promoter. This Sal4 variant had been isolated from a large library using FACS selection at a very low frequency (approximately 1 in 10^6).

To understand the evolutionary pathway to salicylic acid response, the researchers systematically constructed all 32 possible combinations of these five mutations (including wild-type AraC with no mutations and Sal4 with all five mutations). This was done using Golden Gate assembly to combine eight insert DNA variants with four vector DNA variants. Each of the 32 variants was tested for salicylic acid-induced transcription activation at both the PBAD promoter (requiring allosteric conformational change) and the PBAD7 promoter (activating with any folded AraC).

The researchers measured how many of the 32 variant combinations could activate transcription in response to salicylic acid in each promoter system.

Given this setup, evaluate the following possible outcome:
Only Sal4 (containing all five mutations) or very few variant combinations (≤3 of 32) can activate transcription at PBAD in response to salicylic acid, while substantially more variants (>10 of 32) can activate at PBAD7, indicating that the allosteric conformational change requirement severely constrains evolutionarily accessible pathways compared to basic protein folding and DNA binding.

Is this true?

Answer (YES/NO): YES